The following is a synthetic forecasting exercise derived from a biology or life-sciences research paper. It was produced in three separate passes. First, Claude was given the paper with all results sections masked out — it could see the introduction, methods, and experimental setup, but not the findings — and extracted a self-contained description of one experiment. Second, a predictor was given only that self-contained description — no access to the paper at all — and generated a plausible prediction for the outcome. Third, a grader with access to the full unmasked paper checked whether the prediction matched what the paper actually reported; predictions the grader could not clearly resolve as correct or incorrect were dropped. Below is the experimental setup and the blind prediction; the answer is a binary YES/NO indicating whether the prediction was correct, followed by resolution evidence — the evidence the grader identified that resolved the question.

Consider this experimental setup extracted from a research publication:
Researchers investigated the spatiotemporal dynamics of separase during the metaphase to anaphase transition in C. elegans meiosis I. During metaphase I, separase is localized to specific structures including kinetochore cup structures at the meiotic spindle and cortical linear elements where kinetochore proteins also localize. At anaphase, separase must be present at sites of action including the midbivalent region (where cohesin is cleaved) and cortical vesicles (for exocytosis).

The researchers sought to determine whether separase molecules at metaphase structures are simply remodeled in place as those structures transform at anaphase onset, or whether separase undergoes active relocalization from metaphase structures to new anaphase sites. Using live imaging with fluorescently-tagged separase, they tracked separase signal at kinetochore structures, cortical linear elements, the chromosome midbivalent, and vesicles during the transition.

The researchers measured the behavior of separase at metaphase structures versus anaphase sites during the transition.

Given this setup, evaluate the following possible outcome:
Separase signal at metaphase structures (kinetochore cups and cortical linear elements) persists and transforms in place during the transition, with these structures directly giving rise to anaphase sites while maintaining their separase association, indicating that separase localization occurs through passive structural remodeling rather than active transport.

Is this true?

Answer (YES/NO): NO